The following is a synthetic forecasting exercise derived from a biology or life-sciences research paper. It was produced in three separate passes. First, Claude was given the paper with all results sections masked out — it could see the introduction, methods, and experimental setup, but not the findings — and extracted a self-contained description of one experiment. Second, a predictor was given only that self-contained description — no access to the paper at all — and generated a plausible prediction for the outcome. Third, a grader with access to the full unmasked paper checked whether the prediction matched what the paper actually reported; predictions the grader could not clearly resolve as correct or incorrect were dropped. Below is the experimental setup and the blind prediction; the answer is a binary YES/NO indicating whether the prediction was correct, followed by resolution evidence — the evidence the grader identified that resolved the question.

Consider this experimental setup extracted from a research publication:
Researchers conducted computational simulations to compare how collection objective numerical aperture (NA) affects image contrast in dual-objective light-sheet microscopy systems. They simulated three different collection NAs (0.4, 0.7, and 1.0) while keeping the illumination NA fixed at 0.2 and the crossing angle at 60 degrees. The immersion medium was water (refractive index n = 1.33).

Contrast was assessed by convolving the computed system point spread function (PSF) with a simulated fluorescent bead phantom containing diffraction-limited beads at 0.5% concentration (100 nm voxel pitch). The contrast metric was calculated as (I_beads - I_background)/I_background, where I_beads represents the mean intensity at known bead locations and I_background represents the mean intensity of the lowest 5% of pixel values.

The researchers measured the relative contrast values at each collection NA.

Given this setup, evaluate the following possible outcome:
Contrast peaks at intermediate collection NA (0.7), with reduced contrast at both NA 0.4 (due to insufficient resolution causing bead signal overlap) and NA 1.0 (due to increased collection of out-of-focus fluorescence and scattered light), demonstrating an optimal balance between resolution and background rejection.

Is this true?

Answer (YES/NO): NO